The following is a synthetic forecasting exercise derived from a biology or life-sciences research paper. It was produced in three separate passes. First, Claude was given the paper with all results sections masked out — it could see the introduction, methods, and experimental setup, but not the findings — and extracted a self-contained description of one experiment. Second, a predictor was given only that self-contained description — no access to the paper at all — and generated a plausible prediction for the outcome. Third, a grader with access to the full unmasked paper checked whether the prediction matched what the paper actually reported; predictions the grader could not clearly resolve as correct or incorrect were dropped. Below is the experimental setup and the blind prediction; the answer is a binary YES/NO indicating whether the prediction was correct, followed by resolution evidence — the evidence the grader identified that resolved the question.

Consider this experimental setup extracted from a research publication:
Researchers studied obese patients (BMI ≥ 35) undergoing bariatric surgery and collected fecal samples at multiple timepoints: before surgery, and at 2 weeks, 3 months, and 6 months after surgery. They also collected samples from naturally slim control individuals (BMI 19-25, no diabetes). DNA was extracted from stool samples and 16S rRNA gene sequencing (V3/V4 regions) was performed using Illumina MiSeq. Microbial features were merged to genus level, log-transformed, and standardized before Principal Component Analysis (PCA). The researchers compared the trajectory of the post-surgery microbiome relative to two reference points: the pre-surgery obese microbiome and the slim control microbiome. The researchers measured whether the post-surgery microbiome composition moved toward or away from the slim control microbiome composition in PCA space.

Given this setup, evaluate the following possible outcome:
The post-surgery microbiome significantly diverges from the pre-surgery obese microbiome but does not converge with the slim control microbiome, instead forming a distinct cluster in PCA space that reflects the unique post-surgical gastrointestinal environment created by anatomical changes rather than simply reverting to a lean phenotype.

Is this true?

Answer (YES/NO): YES